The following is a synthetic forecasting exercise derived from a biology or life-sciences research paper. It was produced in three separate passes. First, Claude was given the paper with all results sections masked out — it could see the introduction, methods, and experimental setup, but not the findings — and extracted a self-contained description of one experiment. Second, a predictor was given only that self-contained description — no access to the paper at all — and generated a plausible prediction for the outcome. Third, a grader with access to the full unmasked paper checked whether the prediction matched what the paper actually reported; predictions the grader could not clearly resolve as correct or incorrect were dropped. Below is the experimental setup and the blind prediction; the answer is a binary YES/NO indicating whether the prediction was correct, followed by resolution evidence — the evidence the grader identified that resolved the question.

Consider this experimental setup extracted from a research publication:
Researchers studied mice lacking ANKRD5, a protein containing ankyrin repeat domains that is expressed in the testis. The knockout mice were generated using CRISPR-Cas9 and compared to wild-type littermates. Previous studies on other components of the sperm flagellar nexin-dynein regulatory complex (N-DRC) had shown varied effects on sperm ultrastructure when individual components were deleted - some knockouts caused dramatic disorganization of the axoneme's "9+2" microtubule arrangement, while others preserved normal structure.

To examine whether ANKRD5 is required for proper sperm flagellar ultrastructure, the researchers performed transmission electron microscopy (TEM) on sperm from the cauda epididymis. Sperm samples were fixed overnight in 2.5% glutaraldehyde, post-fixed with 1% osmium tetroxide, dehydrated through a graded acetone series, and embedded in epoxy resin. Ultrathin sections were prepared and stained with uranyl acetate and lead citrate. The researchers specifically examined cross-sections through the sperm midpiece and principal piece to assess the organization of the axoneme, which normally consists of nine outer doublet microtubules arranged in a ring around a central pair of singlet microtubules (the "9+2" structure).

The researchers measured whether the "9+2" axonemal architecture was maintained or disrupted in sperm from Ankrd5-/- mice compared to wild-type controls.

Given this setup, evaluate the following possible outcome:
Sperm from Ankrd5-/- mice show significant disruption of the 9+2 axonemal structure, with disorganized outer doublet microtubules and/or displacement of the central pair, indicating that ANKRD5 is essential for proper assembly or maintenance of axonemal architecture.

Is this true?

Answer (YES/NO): NO